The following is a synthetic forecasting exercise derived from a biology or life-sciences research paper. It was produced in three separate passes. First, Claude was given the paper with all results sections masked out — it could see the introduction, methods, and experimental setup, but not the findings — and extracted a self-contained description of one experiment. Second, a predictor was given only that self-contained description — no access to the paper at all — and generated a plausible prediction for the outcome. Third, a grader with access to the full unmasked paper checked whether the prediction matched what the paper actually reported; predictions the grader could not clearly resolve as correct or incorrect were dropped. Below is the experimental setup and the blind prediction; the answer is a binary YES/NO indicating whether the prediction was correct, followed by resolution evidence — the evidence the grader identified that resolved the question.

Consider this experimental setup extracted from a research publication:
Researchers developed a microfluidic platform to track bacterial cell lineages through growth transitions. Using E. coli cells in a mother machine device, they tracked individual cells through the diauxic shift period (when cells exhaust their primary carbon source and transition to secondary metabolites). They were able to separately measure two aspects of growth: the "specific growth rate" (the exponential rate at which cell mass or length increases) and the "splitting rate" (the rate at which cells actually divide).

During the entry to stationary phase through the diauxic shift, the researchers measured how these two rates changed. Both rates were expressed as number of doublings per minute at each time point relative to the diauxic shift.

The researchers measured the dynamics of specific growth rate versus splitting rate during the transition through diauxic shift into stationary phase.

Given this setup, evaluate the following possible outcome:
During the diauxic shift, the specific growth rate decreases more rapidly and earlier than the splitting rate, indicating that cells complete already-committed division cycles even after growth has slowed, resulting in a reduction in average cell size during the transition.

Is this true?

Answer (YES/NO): YES